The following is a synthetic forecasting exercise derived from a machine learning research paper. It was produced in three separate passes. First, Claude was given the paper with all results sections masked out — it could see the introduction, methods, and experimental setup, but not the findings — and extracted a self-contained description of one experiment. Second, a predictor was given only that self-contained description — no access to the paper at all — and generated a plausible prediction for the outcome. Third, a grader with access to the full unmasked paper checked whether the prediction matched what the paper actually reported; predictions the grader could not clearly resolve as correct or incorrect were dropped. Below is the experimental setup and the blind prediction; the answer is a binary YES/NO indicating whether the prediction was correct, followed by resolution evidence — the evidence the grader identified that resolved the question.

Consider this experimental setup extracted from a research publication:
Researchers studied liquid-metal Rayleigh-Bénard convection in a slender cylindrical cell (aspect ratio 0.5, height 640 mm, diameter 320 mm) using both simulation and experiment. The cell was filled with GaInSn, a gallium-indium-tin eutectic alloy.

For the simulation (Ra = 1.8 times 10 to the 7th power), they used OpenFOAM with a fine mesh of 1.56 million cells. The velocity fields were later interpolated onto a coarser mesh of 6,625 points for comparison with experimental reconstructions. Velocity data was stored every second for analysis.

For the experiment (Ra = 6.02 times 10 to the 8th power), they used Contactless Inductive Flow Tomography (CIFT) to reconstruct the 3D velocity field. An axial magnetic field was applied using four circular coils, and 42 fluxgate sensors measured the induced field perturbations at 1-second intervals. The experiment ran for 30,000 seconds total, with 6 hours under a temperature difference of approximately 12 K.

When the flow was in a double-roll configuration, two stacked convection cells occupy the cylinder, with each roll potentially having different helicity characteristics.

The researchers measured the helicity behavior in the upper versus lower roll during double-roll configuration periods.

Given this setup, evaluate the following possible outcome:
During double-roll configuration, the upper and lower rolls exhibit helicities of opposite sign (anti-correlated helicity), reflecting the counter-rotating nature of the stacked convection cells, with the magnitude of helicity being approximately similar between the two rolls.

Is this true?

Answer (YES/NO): NO